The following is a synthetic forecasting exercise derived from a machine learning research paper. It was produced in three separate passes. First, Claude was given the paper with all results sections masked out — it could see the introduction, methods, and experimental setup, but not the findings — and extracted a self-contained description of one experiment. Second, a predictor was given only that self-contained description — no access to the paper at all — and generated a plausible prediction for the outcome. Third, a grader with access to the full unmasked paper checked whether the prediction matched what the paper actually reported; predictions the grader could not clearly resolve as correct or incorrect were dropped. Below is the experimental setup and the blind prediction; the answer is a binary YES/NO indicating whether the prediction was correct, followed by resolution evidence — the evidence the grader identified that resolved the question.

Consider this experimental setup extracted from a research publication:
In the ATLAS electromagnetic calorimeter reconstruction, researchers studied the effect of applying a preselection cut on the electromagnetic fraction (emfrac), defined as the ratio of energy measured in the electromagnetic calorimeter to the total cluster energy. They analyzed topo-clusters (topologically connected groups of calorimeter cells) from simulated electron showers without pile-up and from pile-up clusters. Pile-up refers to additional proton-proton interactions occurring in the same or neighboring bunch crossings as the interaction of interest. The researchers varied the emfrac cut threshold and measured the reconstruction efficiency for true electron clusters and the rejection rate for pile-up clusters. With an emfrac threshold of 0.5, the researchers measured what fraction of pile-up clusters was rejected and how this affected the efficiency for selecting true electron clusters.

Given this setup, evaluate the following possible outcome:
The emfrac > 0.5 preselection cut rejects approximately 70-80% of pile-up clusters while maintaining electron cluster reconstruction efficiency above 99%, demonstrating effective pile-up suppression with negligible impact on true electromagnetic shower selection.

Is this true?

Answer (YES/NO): NO